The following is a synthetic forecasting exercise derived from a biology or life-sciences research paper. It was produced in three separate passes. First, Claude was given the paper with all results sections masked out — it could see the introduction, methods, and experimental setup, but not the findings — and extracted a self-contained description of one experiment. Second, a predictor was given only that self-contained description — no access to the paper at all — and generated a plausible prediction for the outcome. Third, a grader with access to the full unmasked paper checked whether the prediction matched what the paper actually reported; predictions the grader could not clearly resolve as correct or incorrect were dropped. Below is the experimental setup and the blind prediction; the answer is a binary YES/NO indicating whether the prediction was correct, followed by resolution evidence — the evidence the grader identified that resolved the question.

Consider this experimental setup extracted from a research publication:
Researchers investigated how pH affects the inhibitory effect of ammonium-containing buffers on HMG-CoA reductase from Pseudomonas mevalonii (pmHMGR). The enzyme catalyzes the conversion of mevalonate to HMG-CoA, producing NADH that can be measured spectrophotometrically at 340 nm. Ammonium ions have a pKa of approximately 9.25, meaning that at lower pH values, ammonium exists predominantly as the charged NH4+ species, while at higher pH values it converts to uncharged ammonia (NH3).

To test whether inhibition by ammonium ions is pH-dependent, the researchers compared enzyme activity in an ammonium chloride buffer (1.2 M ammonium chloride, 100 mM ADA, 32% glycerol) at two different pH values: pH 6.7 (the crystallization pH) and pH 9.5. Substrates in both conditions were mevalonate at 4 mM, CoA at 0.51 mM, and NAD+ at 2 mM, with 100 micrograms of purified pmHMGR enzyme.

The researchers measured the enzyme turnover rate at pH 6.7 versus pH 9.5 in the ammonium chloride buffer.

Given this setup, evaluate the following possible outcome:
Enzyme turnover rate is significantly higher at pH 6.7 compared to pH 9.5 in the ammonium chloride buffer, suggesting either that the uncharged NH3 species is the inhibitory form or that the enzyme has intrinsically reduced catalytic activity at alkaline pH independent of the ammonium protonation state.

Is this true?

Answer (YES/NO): NO